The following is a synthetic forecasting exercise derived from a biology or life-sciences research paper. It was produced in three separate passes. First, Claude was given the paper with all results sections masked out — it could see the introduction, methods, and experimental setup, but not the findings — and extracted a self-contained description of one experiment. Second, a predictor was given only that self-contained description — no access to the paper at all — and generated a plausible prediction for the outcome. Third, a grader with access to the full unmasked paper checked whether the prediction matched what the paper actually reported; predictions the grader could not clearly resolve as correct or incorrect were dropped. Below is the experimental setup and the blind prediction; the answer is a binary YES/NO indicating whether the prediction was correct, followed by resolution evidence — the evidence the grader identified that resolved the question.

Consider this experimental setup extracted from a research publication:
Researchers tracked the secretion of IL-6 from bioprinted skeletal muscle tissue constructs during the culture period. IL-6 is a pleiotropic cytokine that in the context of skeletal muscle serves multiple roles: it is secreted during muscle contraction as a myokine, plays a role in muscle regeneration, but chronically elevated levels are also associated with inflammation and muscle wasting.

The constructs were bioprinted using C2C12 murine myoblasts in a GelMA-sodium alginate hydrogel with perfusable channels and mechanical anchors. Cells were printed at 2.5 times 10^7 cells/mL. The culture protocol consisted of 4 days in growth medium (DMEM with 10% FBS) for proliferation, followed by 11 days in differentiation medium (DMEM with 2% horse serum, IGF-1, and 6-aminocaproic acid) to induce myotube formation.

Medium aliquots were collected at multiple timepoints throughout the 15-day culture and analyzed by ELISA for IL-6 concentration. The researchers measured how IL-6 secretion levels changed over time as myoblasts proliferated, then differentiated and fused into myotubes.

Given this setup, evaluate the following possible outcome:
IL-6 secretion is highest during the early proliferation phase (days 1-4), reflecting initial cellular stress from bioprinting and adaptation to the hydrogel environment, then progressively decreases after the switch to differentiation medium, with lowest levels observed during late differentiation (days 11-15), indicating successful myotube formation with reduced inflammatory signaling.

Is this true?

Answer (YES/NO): NO